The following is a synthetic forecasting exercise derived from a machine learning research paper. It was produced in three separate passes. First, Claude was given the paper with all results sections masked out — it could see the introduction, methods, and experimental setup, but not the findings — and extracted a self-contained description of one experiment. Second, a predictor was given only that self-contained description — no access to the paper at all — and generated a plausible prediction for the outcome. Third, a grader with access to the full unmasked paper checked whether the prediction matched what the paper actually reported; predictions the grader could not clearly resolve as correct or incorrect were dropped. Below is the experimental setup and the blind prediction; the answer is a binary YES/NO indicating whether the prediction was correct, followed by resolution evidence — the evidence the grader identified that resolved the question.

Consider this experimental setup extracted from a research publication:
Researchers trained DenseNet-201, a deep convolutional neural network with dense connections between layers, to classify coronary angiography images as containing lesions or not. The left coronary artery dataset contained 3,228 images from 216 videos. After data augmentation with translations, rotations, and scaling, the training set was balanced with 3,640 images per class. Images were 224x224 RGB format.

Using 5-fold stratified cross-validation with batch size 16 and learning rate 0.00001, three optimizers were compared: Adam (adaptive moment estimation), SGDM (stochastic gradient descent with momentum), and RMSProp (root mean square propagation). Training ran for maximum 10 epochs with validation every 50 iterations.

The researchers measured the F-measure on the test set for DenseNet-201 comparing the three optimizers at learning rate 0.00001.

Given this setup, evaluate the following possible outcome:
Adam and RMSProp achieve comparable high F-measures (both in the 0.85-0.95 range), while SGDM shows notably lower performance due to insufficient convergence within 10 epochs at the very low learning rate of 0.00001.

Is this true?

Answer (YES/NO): NO